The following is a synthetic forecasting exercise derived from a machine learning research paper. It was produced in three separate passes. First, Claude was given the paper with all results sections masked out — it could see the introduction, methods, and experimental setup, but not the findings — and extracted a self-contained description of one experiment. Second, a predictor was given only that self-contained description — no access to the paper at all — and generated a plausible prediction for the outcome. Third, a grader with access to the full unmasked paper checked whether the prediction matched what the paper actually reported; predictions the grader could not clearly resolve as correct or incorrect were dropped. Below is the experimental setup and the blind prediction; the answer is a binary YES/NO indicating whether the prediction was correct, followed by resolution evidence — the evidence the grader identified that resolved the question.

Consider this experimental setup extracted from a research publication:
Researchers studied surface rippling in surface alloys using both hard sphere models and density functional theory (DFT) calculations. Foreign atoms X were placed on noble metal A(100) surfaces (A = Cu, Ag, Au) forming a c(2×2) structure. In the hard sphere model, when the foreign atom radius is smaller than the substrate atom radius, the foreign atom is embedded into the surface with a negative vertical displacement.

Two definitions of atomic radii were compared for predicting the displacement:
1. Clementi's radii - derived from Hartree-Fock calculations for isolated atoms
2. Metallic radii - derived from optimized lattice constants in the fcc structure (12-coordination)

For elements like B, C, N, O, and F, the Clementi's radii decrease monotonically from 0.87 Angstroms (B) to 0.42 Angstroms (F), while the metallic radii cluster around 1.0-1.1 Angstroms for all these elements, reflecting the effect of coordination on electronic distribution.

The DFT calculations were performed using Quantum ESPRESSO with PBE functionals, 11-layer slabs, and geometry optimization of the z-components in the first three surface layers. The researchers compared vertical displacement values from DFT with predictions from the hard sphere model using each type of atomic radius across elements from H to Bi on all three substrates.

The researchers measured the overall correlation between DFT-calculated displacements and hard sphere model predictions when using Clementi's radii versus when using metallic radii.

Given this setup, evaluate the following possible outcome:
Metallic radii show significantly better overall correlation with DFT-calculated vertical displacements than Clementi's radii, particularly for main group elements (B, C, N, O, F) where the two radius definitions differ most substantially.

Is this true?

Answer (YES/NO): NO